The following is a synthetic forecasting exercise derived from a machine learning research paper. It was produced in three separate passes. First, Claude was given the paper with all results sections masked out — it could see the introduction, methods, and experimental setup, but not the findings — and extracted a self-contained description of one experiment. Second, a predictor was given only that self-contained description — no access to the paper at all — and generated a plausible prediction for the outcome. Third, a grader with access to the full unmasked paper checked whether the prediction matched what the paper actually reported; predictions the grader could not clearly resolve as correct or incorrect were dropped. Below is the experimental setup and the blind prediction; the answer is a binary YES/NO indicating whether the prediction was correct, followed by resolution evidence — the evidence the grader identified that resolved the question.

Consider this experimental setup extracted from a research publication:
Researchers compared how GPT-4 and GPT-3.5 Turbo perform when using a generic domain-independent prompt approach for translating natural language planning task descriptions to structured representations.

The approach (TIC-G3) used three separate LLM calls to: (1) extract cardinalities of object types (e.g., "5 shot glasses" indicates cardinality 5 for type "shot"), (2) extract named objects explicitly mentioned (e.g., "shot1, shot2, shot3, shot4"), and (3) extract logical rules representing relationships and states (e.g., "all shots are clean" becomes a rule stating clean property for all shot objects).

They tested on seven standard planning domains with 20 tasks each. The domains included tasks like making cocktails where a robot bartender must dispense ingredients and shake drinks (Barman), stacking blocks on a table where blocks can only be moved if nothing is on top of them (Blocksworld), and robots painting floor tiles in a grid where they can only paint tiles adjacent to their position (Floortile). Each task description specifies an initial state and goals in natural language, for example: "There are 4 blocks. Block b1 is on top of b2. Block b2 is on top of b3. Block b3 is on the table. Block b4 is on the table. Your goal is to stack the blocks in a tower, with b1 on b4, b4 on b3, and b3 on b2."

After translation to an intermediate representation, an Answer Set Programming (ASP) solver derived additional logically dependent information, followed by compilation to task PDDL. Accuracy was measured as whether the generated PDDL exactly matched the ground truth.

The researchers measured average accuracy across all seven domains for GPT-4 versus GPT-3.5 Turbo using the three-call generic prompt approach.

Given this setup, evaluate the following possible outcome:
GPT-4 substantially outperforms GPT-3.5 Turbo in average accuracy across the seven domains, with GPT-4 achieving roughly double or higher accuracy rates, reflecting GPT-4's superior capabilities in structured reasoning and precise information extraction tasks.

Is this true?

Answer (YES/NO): YES